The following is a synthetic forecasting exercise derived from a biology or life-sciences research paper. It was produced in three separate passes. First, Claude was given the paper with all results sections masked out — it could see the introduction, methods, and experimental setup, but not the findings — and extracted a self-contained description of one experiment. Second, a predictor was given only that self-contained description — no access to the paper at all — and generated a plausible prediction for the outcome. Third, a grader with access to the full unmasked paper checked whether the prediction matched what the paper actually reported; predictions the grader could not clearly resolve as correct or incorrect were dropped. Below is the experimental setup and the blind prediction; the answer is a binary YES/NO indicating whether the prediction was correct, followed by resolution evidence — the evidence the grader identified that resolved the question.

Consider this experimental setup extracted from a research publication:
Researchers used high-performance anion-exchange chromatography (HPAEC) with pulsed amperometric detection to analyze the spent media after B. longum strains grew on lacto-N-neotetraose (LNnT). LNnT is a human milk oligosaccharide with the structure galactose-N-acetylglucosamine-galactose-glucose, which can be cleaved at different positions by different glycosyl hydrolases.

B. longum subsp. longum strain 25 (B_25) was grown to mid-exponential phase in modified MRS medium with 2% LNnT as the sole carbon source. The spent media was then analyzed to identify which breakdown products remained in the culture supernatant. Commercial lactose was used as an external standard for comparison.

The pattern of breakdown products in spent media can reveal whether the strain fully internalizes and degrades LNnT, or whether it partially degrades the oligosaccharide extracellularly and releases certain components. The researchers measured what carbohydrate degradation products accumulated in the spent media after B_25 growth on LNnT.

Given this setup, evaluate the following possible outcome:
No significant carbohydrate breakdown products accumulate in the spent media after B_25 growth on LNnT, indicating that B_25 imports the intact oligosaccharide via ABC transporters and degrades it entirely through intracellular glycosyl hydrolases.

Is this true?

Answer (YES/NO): YES